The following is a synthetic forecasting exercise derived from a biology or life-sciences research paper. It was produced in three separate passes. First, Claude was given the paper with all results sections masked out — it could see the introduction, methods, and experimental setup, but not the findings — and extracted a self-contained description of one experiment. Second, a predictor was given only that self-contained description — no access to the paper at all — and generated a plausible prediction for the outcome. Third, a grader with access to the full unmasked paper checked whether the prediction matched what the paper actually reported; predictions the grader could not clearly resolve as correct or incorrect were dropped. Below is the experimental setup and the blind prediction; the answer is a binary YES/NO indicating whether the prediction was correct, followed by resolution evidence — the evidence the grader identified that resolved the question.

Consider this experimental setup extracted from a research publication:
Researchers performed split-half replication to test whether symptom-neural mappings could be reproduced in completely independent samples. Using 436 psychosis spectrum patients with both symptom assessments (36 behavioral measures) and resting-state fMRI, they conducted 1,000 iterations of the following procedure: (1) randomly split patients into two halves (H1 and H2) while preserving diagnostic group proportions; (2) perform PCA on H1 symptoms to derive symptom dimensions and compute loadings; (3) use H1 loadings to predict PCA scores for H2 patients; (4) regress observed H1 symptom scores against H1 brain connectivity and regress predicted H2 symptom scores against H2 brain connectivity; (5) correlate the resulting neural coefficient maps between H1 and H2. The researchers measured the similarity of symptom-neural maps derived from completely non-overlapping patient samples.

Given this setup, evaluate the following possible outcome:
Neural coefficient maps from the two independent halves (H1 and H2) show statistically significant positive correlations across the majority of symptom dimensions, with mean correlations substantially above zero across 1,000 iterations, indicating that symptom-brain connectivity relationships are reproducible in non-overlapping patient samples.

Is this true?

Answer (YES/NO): YES